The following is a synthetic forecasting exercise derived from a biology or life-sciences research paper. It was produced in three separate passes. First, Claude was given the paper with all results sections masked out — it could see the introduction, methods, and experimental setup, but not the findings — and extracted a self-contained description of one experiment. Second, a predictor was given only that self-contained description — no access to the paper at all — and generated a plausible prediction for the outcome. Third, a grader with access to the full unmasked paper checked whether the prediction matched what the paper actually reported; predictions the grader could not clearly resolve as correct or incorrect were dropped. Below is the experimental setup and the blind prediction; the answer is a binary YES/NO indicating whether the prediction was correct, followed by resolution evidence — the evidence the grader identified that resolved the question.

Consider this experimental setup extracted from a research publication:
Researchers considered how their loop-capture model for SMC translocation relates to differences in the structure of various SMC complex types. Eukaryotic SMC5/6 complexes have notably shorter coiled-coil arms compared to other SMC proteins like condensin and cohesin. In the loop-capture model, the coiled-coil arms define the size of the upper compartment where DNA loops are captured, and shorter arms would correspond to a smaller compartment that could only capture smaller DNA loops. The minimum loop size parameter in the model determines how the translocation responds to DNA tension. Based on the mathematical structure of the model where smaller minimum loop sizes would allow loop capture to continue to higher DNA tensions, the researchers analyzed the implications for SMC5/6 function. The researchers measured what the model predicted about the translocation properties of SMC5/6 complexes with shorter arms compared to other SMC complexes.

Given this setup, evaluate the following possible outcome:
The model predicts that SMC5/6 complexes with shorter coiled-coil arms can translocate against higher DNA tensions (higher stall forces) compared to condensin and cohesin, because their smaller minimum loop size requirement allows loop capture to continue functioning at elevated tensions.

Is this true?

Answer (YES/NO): YES